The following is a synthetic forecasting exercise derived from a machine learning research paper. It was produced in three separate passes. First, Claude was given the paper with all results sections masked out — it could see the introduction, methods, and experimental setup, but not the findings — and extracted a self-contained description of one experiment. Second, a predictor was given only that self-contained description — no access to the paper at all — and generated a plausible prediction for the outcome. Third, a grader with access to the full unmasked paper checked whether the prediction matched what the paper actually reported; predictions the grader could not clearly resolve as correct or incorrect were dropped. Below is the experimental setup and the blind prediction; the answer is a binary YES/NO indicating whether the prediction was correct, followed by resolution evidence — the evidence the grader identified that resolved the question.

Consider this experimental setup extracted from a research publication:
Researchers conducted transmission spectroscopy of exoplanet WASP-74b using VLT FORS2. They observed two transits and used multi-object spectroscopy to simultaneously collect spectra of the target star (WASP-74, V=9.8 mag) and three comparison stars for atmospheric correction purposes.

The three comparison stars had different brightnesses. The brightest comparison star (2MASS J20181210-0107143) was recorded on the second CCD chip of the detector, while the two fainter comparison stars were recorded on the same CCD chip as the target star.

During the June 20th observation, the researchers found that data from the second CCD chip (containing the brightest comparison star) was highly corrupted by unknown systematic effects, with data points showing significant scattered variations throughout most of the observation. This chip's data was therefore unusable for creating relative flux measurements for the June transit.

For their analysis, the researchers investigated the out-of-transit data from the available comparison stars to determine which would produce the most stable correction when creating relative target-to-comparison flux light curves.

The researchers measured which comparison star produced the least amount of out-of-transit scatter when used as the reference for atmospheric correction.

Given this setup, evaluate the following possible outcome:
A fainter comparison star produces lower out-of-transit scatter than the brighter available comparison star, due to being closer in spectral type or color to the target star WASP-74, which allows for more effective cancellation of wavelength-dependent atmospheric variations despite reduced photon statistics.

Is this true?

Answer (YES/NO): NO